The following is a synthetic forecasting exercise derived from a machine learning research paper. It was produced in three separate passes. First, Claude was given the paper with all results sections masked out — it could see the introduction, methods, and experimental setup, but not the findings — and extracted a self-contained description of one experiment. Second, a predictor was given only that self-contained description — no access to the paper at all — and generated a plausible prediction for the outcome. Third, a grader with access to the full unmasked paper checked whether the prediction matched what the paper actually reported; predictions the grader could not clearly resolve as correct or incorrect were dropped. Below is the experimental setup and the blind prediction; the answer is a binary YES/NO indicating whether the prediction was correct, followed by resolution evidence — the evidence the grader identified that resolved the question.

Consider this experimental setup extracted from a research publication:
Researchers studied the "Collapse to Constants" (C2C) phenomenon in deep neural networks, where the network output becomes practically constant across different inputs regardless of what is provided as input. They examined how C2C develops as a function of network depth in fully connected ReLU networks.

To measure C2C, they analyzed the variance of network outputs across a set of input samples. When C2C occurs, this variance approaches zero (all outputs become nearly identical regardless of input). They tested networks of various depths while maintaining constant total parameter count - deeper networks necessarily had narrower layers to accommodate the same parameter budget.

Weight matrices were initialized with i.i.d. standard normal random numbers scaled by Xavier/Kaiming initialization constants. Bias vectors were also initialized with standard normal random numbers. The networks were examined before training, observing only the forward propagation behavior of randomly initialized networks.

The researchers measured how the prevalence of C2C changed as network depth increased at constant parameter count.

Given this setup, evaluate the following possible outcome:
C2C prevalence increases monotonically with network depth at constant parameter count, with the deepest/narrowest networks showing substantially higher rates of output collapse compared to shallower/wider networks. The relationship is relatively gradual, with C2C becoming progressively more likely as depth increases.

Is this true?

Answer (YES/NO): NO